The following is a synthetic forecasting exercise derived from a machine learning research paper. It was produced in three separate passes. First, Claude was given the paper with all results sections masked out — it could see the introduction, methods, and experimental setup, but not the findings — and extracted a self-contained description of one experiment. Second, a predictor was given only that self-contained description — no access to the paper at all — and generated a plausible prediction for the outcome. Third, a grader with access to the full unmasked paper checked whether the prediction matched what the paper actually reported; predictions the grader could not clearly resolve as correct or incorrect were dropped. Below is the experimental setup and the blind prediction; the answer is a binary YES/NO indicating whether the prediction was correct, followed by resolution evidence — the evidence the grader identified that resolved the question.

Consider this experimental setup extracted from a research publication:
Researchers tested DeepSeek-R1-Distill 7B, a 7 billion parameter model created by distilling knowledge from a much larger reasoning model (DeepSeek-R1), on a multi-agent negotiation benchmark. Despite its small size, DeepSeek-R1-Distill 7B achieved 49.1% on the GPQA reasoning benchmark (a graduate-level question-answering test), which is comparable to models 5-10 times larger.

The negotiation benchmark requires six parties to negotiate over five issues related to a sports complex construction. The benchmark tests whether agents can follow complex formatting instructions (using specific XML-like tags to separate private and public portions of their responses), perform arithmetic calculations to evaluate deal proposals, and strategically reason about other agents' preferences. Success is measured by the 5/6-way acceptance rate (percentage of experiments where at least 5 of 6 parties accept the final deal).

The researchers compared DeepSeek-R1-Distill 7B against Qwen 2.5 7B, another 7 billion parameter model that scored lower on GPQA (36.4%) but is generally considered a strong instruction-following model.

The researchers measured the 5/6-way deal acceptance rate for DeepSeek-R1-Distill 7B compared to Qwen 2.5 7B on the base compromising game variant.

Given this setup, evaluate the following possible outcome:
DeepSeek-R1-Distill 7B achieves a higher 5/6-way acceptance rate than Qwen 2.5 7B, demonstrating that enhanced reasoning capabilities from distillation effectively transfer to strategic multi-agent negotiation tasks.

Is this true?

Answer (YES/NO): NO